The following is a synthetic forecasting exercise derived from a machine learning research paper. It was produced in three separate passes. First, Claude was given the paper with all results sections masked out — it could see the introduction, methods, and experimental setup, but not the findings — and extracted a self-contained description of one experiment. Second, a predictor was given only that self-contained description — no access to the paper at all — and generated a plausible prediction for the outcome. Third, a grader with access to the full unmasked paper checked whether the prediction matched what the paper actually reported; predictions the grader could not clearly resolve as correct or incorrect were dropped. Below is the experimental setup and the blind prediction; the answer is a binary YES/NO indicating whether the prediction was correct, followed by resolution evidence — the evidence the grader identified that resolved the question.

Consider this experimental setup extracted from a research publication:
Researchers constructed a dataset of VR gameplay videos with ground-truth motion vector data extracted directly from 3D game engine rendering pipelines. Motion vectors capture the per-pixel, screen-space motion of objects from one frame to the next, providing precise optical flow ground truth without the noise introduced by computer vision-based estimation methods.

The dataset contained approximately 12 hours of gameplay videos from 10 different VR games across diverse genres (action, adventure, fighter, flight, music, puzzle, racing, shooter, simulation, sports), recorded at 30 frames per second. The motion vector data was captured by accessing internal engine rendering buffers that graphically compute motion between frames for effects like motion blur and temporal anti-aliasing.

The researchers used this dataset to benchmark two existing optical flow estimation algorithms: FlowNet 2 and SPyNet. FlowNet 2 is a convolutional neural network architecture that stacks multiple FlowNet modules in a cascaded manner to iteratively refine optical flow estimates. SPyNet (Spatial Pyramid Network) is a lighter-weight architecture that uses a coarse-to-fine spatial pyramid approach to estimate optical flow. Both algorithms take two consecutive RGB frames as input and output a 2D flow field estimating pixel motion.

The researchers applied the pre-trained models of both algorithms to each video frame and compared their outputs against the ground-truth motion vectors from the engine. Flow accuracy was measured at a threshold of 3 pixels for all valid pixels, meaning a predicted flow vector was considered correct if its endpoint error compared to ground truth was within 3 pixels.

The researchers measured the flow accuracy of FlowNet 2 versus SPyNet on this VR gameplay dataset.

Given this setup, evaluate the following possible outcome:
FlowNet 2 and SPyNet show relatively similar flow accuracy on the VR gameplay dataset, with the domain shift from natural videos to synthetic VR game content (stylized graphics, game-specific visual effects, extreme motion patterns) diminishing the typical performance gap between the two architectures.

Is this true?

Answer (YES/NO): NO